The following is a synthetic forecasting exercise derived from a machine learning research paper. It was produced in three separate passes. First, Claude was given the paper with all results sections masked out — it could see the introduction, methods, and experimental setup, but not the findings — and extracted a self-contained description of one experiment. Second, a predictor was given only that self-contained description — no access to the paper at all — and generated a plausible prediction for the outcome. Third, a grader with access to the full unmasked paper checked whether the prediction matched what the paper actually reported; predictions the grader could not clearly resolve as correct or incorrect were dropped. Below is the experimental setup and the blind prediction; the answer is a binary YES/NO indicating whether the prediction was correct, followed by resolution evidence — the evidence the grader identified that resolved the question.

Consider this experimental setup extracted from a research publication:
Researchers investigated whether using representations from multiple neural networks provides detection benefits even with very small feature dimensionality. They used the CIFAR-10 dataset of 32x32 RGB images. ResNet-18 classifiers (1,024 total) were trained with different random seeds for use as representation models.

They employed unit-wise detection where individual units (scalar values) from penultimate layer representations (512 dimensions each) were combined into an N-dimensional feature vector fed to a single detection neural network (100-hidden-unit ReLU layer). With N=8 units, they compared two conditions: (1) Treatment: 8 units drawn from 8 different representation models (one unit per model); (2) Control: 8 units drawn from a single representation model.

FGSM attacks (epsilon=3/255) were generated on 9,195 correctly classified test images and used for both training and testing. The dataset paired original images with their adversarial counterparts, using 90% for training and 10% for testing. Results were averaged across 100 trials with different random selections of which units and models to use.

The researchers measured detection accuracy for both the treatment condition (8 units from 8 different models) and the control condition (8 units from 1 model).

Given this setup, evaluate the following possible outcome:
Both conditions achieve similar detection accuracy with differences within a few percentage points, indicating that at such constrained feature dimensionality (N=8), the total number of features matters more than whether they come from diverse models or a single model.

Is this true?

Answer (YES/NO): YES